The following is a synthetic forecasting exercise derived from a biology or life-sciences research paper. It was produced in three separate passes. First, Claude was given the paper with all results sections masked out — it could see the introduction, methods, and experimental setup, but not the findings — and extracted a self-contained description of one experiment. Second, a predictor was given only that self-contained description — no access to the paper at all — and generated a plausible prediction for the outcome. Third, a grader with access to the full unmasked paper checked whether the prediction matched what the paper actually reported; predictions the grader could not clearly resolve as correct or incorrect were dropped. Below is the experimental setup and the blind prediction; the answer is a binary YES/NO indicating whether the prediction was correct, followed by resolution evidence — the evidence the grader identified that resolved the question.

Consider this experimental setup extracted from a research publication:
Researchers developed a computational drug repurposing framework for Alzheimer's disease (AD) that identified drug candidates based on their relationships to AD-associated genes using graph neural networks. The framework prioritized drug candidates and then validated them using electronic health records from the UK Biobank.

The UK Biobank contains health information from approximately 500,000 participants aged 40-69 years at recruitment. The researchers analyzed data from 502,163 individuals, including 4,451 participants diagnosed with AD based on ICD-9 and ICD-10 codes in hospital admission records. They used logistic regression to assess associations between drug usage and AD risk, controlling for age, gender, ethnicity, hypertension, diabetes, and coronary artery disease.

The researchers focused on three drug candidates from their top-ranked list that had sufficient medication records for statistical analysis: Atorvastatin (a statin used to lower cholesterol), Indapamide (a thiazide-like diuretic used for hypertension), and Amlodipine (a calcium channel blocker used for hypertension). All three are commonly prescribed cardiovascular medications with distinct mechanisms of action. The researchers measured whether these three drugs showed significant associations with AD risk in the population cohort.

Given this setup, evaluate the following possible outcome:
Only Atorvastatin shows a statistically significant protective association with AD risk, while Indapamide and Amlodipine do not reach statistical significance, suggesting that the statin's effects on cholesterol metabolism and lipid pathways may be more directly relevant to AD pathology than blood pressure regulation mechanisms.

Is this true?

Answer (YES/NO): NO